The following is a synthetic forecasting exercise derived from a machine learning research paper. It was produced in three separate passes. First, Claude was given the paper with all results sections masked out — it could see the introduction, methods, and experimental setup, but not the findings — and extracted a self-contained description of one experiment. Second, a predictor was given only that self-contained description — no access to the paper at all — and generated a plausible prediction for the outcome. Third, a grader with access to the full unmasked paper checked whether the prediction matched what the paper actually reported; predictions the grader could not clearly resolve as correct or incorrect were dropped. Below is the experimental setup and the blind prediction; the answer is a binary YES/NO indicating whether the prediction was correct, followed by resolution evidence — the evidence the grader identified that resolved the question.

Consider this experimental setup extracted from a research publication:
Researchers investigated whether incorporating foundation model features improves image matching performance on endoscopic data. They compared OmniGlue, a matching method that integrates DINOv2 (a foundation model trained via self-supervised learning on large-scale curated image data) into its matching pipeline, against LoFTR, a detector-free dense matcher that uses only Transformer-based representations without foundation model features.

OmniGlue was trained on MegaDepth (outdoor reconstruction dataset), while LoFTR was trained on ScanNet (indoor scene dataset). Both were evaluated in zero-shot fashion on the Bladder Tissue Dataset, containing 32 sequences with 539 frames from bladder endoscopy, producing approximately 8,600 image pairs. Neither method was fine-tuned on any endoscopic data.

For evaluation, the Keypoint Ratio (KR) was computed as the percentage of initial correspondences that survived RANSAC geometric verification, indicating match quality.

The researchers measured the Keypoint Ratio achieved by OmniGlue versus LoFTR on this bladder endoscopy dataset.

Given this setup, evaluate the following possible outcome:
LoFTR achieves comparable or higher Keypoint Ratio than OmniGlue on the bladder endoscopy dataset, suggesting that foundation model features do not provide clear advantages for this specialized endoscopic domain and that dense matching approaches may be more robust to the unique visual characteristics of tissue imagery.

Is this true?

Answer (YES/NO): YES